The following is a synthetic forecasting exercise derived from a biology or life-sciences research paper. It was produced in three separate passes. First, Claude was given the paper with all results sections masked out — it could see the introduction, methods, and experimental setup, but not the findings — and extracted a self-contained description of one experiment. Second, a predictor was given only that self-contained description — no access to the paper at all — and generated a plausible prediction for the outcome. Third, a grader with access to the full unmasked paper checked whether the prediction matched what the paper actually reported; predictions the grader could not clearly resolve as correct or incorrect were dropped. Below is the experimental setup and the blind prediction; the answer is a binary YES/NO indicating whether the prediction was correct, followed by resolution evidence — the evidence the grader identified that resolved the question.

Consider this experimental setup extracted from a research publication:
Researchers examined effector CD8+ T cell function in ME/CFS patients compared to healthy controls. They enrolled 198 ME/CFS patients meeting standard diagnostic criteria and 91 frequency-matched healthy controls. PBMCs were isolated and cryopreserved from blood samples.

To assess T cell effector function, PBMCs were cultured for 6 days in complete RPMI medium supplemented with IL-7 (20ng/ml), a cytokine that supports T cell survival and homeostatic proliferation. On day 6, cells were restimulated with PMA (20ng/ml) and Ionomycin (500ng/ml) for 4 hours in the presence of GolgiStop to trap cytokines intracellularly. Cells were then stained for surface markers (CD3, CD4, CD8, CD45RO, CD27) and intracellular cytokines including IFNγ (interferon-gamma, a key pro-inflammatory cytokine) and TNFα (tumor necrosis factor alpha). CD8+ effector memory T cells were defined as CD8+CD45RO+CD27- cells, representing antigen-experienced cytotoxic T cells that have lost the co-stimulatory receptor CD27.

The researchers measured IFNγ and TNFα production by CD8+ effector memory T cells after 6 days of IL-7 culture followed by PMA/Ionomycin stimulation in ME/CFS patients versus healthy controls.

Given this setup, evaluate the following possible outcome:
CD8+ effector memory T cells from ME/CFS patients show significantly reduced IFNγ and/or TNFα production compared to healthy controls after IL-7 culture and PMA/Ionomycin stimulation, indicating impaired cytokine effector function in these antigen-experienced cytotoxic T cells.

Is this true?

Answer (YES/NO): YES